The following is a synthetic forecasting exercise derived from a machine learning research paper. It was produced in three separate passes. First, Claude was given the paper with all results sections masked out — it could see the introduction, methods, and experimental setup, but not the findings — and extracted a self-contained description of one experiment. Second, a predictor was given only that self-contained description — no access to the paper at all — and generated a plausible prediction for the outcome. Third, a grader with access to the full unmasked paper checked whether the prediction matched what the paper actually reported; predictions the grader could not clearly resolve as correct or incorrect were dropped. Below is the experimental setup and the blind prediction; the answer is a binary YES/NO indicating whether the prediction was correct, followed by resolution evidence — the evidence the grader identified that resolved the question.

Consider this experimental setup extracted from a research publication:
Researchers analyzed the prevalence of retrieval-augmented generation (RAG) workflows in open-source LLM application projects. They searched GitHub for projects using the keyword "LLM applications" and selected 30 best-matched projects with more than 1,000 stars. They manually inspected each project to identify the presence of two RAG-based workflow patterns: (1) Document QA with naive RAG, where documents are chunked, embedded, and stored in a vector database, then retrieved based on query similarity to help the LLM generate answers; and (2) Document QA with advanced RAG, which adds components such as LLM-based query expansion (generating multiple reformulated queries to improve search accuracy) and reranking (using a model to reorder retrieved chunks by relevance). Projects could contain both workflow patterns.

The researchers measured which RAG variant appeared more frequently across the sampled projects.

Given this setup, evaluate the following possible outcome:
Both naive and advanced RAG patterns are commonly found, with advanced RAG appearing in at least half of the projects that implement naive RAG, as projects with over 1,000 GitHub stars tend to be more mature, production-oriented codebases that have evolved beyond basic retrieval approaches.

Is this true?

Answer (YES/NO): YES